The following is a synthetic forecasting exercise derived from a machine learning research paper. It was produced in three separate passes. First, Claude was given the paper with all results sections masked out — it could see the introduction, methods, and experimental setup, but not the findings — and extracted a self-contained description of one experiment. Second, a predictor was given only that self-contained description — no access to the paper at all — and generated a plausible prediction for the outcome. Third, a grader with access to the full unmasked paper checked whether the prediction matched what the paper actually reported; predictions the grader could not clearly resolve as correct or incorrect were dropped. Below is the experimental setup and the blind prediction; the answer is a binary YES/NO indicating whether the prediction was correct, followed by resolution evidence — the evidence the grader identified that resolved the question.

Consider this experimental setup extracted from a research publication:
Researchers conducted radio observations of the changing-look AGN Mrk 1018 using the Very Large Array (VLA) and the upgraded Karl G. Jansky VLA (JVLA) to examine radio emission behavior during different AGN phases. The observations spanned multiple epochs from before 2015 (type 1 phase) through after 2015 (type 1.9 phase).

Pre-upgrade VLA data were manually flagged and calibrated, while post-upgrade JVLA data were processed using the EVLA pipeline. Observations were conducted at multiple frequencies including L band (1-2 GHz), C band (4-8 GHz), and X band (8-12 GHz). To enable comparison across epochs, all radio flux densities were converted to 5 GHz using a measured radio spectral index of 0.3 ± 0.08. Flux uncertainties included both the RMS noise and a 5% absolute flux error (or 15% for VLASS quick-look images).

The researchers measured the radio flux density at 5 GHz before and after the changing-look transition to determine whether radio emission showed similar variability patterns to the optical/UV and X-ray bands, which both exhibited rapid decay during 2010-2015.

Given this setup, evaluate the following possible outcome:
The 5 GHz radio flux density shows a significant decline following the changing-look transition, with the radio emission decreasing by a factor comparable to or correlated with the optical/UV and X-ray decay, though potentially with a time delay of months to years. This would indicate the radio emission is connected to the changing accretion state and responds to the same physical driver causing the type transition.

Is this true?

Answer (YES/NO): NO